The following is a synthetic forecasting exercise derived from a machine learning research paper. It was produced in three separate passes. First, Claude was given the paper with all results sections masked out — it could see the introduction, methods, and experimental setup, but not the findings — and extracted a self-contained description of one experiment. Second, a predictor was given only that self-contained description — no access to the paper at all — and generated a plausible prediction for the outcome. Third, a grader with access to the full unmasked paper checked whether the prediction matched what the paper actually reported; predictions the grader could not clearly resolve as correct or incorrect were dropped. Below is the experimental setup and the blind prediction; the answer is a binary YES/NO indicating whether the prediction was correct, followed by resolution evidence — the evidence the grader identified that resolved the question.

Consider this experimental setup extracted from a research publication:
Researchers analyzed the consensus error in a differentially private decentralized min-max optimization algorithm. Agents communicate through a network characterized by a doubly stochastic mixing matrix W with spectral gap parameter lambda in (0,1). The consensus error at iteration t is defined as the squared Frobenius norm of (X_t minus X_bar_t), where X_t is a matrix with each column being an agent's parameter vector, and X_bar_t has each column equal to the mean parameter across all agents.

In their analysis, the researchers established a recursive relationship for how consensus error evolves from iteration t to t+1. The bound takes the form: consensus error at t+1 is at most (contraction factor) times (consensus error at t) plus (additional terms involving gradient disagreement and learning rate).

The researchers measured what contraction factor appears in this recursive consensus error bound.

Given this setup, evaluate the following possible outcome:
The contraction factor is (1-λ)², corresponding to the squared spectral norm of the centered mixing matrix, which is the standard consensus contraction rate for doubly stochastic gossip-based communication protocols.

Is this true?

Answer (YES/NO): NO